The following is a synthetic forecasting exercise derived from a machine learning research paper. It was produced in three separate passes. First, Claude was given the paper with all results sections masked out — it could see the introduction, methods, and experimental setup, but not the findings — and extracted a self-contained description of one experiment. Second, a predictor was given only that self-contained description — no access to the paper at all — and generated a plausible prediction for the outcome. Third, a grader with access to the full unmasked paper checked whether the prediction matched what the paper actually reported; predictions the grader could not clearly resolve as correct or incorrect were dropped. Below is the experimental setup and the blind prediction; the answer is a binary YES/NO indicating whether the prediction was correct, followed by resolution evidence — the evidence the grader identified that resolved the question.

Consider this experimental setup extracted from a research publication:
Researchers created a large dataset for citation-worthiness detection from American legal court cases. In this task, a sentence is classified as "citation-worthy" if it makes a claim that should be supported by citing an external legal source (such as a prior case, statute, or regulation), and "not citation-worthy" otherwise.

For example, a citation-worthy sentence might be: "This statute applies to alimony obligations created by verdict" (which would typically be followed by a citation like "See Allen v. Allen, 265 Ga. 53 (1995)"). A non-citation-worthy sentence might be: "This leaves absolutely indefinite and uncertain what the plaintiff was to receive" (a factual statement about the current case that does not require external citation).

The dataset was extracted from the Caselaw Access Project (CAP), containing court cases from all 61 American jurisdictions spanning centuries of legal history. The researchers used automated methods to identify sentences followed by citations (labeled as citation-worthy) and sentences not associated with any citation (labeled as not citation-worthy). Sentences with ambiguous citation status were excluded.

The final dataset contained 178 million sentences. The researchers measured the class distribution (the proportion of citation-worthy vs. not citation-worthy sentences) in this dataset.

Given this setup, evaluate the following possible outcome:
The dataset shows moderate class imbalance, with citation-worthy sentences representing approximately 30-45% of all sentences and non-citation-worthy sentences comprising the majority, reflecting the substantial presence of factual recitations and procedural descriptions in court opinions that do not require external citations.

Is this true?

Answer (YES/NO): NO